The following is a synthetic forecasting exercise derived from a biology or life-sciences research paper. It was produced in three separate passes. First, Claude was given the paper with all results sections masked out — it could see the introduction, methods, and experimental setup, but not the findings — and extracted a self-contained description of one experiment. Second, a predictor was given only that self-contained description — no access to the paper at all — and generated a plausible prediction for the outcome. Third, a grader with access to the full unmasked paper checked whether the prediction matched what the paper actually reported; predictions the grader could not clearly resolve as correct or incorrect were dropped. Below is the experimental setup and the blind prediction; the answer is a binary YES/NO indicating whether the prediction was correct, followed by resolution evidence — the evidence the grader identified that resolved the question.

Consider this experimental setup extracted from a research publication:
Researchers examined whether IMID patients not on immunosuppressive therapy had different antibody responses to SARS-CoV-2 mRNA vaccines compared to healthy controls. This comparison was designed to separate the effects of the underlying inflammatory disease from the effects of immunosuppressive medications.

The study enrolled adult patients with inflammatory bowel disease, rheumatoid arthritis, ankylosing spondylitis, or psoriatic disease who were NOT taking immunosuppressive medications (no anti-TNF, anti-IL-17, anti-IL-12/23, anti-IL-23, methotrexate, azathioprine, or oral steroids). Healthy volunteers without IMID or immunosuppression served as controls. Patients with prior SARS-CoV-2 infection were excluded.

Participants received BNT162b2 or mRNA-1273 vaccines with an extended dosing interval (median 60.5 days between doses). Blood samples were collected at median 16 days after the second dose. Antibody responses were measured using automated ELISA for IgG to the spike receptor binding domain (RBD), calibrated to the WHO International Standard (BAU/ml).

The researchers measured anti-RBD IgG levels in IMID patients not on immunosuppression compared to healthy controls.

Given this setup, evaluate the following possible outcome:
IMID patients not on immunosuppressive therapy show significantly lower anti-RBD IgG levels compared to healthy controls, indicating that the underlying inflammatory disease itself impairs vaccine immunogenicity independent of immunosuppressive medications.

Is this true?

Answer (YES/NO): NO